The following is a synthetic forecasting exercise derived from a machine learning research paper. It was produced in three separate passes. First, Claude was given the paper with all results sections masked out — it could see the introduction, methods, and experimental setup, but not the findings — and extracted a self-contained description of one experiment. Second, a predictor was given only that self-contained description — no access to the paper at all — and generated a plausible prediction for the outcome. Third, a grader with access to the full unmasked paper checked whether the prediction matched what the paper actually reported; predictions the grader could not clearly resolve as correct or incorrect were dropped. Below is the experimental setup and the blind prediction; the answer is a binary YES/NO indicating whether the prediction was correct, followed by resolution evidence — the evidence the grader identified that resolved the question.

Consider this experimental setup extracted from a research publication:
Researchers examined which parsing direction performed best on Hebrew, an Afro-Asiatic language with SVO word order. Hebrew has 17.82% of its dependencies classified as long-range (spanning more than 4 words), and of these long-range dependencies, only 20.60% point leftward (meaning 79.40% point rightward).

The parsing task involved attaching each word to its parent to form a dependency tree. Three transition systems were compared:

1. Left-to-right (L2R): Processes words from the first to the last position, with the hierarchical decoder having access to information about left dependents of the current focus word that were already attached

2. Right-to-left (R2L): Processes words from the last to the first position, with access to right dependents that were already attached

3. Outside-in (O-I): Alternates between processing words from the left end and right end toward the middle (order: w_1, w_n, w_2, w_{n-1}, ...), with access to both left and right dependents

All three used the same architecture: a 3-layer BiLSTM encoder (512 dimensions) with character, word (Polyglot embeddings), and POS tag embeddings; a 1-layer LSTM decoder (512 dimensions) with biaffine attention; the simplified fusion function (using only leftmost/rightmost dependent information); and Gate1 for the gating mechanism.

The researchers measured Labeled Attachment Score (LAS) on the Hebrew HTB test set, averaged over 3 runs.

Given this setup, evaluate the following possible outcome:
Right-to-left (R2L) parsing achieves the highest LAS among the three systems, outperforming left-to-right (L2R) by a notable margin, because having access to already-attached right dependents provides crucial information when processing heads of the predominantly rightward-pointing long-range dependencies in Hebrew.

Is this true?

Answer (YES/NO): NO